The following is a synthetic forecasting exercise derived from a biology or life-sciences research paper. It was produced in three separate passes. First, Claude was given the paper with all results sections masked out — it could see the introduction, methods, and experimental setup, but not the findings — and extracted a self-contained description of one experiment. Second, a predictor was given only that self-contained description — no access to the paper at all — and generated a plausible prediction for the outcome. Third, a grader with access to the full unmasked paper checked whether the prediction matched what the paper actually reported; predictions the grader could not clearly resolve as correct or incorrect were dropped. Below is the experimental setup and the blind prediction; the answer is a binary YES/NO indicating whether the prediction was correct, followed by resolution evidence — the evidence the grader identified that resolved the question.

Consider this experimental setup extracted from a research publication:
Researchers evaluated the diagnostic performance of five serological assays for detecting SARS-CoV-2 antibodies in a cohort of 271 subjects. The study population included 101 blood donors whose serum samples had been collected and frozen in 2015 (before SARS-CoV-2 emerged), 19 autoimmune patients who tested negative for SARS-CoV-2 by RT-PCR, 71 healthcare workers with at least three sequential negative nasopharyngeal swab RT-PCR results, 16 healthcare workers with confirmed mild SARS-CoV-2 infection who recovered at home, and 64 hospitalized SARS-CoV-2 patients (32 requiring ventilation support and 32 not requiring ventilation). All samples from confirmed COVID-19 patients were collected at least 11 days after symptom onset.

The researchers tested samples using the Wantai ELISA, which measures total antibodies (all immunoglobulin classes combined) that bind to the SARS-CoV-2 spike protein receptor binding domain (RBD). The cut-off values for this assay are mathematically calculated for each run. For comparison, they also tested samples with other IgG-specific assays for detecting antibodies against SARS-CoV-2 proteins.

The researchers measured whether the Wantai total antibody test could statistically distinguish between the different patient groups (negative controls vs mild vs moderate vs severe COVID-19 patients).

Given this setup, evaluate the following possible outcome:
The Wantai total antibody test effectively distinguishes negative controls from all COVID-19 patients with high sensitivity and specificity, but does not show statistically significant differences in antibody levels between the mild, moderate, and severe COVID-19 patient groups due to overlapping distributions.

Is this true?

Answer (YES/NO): NO